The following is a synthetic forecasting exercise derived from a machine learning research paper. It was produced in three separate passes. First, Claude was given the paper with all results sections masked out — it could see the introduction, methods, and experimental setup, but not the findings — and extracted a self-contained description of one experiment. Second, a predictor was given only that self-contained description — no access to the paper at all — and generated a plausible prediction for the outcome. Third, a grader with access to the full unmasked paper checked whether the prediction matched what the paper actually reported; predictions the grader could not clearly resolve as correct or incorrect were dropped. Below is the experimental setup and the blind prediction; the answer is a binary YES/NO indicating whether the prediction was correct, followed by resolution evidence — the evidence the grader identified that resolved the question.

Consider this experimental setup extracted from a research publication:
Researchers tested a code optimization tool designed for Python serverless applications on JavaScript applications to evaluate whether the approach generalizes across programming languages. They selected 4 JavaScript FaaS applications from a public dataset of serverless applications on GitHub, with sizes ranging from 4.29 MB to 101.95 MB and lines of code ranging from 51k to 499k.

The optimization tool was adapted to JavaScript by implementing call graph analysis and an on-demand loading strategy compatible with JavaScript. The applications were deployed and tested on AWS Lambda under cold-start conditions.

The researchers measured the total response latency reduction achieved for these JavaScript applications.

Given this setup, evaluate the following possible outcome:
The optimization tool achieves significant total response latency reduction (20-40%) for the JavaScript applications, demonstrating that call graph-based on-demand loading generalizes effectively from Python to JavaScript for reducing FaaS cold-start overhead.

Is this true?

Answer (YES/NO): NO